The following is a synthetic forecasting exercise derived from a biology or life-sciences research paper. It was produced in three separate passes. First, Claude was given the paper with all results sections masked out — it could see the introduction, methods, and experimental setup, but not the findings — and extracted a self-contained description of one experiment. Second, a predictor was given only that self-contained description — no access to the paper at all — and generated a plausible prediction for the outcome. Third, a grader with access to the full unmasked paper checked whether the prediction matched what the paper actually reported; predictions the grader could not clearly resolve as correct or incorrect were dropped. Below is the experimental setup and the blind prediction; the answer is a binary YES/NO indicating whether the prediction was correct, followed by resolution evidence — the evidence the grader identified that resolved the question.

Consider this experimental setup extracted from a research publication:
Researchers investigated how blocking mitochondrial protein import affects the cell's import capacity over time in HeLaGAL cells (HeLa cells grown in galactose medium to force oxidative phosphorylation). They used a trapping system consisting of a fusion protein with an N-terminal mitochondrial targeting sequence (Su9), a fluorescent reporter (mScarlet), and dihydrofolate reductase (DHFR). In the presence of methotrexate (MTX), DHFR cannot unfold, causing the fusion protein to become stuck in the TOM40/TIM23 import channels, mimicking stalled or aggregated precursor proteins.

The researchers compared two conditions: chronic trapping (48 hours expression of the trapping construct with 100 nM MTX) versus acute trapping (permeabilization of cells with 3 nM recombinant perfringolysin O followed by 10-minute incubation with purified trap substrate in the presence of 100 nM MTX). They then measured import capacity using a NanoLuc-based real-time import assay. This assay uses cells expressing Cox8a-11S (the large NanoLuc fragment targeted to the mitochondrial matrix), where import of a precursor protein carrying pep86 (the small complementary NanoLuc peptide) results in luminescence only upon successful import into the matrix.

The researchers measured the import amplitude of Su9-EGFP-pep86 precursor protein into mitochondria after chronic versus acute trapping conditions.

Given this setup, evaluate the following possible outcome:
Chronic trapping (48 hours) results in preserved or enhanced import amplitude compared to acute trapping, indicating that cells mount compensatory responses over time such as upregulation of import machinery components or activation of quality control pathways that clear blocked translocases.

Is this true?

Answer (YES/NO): YES